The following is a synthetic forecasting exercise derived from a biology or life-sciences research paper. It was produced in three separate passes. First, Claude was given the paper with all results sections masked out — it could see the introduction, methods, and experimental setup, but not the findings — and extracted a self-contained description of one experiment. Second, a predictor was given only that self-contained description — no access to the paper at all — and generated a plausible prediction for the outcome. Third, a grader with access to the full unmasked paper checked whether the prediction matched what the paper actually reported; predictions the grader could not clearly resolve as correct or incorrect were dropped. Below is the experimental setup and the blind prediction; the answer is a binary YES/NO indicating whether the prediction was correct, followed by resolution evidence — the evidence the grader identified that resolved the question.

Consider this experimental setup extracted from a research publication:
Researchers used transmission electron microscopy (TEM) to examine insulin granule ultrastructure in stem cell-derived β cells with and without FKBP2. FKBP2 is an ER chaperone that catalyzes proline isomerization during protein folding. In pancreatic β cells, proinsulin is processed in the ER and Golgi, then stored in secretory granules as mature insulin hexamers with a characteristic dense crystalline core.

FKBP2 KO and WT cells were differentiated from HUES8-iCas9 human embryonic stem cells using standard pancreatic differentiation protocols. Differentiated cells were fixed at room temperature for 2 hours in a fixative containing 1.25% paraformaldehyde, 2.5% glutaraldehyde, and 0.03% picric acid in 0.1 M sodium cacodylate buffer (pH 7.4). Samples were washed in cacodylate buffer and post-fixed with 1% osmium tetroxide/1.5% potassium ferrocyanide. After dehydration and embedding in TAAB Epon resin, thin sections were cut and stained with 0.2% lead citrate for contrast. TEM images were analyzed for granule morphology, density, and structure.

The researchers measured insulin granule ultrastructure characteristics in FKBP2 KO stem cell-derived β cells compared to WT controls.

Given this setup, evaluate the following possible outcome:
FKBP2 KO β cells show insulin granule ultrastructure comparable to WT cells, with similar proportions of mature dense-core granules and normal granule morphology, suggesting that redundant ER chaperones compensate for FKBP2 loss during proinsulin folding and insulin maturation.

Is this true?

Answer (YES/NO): NO